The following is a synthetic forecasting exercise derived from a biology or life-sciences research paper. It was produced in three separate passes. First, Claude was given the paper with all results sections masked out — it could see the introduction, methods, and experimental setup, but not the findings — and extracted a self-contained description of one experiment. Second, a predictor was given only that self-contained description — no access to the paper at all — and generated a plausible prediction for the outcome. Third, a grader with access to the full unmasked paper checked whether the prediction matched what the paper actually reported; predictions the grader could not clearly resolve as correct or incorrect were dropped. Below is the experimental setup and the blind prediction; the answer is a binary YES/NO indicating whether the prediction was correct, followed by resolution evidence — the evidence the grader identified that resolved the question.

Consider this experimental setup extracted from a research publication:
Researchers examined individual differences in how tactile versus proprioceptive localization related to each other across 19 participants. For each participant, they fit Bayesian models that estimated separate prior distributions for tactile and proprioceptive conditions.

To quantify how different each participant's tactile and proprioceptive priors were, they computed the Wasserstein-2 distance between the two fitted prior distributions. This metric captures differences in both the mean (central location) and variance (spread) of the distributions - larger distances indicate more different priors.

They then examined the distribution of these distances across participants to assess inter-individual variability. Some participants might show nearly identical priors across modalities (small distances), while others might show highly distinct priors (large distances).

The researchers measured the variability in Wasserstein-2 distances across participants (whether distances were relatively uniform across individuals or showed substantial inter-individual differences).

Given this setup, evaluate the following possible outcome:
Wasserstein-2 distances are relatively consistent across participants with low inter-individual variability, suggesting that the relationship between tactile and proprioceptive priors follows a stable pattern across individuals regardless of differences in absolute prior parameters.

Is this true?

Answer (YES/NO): NO